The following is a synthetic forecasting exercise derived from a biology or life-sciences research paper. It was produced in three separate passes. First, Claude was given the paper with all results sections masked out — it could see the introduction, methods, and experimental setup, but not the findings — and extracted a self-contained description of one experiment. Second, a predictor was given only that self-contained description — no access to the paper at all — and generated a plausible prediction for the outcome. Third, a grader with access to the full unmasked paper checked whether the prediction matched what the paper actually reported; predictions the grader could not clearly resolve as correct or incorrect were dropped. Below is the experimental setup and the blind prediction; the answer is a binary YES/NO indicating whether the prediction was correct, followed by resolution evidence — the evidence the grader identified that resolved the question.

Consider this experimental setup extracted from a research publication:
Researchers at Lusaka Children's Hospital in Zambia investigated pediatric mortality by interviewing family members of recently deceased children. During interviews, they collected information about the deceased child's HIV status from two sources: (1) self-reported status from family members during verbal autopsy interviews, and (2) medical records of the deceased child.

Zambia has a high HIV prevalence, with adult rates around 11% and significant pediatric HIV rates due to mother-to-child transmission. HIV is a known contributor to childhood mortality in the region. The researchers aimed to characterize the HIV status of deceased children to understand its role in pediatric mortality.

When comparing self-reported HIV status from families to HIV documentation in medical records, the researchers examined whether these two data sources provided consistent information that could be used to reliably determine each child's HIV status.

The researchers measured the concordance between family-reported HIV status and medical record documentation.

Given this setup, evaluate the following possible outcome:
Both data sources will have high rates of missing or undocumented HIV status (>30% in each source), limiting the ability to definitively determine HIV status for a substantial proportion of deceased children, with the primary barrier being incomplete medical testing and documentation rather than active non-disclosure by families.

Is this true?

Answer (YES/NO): NO